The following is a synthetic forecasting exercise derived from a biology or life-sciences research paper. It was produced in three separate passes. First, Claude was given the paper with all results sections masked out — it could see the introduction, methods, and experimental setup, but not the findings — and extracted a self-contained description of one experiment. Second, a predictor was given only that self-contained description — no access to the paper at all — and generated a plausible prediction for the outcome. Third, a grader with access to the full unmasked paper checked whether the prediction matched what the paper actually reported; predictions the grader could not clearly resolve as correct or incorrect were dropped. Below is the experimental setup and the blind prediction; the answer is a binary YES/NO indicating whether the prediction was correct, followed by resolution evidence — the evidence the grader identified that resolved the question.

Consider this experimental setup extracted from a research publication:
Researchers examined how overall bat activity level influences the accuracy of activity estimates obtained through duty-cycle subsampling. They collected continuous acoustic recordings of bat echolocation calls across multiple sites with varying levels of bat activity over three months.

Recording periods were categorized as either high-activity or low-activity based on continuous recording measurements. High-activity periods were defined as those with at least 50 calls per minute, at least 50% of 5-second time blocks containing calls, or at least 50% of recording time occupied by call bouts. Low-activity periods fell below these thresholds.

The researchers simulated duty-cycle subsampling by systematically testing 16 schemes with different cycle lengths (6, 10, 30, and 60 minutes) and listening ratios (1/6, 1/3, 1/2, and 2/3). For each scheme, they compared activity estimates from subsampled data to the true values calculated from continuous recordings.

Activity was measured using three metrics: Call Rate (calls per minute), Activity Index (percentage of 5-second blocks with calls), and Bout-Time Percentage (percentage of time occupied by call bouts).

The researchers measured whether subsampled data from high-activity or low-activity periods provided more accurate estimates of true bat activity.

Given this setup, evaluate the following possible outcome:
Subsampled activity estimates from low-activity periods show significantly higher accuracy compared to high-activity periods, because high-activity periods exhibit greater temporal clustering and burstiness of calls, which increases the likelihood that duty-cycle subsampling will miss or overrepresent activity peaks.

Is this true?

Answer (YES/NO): NO